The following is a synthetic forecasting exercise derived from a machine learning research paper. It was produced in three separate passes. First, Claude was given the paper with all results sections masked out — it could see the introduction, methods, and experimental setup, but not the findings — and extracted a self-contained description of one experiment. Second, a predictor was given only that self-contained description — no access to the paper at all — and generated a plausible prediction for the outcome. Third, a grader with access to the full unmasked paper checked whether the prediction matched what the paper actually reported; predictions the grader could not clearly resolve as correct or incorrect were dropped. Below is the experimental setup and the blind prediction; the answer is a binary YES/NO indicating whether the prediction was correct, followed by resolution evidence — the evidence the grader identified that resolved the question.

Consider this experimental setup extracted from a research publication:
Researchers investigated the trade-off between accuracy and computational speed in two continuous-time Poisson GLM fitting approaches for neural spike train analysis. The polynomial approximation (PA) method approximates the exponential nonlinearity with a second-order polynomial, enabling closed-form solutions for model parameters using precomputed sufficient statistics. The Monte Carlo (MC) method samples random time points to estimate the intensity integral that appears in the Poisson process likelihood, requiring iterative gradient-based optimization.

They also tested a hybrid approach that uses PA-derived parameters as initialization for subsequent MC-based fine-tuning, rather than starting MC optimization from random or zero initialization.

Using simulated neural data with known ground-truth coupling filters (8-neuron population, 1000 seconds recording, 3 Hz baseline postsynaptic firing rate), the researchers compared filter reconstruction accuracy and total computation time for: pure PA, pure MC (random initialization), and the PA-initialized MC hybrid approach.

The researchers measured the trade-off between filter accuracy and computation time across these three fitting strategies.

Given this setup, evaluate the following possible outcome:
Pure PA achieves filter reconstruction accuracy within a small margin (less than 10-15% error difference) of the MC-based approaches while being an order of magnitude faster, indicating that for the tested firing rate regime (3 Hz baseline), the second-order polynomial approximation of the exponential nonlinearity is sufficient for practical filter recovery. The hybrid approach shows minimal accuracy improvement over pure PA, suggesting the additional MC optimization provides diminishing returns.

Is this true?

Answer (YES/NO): NO